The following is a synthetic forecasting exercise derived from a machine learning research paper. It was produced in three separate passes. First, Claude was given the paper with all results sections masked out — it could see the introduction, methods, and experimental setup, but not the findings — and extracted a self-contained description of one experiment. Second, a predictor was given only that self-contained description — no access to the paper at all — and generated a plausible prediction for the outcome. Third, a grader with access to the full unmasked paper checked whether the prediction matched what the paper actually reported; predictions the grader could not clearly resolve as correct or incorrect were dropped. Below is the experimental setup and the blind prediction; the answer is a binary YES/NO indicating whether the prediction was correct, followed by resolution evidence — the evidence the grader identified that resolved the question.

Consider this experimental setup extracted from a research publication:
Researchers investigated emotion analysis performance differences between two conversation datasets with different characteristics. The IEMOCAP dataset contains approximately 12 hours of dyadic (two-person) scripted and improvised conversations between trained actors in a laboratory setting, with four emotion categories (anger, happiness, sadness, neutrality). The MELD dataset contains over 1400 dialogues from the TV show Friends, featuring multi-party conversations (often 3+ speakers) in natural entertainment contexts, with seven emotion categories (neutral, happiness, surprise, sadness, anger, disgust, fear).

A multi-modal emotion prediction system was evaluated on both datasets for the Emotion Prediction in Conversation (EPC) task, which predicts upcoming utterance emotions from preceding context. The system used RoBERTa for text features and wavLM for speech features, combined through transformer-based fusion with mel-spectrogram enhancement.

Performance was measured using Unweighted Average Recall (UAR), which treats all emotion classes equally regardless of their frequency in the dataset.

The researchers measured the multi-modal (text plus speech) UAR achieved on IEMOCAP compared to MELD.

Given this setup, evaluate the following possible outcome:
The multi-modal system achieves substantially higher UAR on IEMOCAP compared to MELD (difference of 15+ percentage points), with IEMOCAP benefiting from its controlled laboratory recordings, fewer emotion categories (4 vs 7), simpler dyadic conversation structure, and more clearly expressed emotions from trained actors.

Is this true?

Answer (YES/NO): YES